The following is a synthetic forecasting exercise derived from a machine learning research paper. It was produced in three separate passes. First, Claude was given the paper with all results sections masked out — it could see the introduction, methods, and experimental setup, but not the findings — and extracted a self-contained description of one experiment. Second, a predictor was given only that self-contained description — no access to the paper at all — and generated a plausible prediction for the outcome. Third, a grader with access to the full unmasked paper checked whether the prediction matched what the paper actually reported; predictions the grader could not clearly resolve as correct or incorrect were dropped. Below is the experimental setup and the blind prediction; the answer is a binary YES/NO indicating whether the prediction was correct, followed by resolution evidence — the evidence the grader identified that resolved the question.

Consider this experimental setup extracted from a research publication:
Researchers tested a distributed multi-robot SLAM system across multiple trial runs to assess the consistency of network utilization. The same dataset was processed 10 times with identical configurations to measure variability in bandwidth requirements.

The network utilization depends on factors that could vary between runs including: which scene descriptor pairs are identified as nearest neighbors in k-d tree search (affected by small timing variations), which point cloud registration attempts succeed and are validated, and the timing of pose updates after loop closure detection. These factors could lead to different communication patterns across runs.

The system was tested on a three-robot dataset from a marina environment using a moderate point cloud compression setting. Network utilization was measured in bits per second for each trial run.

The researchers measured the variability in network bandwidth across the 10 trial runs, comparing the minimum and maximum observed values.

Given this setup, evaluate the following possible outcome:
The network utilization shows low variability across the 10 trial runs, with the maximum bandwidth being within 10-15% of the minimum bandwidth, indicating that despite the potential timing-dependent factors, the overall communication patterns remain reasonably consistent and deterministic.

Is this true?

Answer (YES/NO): NO